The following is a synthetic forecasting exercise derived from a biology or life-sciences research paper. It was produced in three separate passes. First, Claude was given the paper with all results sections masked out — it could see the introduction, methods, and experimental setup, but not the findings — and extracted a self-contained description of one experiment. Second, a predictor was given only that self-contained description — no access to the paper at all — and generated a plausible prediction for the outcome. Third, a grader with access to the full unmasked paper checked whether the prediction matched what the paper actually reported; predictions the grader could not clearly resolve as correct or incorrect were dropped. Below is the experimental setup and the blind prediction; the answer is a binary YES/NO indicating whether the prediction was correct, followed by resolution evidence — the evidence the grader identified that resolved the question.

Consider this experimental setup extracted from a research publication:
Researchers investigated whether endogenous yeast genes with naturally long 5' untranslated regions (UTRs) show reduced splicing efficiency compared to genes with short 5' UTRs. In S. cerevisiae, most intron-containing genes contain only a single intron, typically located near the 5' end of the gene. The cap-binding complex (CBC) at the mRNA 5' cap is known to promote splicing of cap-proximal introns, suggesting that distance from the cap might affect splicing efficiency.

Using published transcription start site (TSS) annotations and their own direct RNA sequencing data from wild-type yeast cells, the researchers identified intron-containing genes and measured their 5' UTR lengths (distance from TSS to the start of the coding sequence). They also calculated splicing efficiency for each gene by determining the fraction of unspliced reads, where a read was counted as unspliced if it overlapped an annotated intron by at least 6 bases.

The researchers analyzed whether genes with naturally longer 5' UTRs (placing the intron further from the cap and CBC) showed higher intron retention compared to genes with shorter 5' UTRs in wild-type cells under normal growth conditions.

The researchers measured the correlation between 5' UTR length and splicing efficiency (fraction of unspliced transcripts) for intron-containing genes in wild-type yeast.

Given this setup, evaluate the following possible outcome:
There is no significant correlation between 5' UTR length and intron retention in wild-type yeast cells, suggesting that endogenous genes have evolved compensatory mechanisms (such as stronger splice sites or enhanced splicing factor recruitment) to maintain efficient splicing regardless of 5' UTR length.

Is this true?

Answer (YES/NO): NO